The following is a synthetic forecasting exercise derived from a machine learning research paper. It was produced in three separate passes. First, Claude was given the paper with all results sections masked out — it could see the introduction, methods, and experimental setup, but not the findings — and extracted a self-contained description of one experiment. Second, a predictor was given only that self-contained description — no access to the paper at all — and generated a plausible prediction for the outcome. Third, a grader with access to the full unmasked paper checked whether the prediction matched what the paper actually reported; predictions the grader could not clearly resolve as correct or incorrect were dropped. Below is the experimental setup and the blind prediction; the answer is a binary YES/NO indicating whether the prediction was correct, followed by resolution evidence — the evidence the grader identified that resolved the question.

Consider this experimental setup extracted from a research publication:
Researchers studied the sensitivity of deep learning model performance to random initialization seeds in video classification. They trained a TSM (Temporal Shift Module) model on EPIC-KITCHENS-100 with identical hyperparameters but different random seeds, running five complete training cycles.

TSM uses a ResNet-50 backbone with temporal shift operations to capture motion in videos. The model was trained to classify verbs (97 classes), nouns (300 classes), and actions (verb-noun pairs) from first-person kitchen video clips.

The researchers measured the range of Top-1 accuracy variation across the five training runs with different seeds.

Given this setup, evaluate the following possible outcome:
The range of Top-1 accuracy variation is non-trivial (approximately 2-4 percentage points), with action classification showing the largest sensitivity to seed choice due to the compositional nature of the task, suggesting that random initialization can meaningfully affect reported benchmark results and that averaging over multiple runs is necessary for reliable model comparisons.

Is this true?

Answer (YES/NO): NO